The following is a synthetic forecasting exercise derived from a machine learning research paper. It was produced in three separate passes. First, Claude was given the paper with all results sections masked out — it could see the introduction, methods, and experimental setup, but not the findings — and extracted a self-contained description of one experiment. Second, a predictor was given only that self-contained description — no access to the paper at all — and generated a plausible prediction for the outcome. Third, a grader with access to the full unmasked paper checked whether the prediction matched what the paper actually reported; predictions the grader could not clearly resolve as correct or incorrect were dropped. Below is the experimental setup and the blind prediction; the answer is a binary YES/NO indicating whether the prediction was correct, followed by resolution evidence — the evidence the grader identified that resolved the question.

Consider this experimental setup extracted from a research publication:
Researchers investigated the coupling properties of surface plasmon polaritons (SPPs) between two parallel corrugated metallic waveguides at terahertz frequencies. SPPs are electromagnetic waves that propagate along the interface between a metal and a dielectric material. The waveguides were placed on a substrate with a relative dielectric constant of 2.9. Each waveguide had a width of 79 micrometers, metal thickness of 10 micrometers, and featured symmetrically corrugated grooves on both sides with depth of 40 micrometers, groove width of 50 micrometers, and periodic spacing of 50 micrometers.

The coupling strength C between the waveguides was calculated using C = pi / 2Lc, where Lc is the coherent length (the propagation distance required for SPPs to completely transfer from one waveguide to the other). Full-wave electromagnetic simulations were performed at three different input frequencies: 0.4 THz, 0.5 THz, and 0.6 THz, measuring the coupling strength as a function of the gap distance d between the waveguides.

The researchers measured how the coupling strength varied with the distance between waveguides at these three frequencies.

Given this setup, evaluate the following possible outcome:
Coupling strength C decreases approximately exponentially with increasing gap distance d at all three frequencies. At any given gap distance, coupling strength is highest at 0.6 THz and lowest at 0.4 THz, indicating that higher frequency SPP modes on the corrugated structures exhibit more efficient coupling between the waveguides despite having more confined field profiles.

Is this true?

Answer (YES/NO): YES